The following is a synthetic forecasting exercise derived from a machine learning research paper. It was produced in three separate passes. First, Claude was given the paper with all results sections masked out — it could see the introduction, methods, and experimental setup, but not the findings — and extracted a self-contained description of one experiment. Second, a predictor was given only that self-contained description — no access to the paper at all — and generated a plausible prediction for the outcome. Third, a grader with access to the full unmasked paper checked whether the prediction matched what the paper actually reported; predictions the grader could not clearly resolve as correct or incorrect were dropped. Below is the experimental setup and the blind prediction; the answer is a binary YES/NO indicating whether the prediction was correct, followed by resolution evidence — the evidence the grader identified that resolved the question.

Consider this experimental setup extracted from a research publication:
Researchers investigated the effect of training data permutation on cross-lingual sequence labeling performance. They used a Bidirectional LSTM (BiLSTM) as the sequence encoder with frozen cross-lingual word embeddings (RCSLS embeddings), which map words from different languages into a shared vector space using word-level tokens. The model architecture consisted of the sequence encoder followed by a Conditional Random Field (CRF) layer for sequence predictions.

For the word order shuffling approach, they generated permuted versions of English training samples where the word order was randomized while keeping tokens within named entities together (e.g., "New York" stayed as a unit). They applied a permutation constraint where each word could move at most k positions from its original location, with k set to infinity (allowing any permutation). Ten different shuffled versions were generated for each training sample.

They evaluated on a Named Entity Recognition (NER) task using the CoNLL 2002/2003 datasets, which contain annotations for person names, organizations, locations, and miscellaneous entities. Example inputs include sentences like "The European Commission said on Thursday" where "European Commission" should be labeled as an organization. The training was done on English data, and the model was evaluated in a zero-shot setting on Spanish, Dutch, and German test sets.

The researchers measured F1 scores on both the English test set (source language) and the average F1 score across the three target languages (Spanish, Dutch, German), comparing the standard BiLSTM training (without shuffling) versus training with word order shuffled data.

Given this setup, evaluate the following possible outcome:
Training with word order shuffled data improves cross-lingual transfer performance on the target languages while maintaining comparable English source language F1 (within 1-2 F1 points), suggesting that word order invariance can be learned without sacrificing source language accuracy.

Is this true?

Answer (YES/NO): NO